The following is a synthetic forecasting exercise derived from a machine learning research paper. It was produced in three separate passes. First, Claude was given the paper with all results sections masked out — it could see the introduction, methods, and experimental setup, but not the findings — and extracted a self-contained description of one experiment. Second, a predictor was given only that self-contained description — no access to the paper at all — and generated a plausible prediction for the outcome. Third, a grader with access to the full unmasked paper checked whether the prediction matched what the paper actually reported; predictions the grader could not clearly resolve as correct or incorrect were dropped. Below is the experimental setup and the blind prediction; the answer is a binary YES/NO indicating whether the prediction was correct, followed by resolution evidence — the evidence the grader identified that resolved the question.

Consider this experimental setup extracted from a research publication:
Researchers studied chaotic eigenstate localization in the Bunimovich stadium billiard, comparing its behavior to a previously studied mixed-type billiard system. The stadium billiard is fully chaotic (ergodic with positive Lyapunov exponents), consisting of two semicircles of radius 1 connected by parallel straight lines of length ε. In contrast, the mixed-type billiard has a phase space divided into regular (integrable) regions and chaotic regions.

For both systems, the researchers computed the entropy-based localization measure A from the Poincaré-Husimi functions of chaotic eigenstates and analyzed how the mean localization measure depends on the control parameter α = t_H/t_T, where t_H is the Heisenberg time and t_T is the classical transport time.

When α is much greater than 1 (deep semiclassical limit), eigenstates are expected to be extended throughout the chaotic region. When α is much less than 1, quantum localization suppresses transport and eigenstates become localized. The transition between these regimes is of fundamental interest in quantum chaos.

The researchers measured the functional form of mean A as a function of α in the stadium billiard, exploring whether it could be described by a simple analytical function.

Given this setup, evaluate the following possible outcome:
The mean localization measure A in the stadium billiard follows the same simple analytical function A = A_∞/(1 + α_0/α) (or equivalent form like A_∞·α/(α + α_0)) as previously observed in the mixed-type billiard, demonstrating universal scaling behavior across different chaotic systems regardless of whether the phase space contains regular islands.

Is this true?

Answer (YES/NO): NO